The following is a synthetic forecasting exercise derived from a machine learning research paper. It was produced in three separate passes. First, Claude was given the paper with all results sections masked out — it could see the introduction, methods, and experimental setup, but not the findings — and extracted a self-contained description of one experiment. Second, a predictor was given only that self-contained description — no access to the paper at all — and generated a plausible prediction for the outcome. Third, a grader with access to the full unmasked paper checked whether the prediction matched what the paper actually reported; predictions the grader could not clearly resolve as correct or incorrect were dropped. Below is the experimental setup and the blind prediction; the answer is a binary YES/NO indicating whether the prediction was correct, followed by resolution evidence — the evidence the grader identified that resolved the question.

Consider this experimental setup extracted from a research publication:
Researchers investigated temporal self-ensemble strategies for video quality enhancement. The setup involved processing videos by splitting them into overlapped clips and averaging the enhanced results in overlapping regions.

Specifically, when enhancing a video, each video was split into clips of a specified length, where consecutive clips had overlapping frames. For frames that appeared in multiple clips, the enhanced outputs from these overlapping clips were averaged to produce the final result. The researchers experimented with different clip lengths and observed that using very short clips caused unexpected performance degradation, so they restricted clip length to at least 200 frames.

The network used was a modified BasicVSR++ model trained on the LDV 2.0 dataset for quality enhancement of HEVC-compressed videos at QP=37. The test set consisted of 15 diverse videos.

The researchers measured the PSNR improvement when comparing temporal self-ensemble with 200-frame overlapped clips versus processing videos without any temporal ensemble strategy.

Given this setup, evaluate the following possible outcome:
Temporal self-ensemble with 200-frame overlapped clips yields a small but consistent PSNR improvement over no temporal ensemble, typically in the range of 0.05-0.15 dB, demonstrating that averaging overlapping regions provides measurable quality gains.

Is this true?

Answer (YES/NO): NO